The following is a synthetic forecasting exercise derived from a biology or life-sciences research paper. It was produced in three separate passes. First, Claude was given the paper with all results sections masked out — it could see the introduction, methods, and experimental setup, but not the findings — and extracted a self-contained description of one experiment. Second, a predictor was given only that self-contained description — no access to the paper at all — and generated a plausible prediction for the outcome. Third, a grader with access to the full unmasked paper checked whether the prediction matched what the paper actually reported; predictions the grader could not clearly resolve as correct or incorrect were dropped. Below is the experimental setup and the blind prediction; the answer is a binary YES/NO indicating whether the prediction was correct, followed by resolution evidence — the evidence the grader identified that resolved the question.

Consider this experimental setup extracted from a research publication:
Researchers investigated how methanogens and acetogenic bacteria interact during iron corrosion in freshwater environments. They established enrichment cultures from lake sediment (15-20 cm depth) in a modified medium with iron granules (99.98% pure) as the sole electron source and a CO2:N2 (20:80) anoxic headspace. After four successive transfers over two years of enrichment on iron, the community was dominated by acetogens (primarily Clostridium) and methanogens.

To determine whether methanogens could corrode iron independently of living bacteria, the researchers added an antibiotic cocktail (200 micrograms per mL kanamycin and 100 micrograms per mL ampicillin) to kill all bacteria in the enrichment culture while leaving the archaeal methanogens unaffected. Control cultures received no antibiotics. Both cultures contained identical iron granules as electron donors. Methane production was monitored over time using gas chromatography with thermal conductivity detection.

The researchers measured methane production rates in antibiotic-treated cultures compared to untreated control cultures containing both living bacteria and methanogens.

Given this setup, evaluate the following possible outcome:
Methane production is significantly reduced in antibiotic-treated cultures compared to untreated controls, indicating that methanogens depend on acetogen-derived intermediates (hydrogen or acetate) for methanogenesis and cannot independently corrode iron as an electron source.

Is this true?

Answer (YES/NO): NO